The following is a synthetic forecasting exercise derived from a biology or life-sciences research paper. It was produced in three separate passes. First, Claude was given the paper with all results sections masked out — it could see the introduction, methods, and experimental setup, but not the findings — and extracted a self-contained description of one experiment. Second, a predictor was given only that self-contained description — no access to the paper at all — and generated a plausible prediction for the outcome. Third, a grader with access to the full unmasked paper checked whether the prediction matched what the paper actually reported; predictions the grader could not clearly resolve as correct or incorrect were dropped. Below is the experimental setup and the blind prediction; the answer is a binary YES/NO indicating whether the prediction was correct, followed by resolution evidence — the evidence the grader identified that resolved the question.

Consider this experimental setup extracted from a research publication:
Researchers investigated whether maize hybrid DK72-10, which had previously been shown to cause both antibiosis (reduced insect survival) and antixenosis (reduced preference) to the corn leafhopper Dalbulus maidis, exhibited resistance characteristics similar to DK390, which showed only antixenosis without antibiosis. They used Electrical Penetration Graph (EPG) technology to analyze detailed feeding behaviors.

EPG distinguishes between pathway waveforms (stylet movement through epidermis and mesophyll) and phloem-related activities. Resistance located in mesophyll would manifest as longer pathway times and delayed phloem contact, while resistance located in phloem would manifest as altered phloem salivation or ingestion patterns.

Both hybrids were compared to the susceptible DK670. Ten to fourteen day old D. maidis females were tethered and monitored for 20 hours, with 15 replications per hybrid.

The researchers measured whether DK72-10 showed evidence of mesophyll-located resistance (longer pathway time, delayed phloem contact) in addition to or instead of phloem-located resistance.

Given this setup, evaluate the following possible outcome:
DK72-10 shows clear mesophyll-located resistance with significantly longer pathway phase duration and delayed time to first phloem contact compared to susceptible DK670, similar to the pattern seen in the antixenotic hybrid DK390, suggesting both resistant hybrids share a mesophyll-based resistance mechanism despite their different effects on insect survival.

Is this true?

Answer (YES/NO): NO